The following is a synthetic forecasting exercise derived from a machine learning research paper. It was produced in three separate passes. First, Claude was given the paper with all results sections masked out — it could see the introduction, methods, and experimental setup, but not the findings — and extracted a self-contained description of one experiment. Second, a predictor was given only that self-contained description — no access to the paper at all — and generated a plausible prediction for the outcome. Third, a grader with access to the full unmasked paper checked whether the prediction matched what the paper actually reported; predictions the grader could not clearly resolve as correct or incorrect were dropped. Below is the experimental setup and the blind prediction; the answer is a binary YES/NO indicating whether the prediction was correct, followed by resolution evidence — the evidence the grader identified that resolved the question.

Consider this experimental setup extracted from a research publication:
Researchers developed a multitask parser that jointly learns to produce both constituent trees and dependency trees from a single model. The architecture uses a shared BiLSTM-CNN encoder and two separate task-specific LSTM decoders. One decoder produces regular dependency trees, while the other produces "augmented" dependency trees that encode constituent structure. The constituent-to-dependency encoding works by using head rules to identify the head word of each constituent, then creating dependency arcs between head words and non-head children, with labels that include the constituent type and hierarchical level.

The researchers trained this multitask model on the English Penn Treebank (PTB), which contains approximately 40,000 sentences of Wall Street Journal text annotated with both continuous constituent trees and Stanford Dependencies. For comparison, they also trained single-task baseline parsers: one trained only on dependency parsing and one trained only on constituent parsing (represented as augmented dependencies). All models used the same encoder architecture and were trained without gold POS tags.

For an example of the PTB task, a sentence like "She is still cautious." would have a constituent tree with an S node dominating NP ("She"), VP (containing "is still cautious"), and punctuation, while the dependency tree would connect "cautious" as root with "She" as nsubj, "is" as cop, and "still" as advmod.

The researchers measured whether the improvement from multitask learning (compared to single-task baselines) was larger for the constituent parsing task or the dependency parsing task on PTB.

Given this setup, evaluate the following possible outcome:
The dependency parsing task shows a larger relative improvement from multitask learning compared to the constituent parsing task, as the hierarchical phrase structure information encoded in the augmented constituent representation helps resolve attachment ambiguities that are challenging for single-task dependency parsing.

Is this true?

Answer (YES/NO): NO